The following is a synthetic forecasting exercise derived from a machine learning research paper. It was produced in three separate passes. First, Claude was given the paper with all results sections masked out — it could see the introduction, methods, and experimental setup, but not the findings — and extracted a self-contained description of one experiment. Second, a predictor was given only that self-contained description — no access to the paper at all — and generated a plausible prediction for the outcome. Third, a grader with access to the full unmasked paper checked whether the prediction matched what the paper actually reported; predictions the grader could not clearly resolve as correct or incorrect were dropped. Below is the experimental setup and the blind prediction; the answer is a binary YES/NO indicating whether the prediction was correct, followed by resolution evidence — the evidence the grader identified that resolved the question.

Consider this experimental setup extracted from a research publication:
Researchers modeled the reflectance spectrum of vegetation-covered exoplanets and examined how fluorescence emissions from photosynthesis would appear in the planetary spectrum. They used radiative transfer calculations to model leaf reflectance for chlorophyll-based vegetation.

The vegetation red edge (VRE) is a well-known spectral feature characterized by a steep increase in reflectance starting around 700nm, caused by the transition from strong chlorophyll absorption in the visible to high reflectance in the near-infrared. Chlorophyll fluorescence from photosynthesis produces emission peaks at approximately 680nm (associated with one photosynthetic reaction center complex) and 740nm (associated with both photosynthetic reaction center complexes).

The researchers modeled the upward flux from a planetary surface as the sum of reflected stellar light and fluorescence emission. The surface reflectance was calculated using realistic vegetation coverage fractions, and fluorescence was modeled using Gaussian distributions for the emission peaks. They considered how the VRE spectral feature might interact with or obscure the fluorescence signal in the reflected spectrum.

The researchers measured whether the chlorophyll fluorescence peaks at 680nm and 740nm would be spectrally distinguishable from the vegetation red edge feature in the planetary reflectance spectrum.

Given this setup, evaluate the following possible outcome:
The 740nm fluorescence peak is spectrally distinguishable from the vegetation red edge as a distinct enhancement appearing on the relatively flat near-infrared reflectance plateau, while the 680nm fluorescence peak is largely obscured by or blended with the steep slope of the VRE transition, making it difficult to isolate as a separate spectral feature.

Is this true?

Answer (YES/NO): NO